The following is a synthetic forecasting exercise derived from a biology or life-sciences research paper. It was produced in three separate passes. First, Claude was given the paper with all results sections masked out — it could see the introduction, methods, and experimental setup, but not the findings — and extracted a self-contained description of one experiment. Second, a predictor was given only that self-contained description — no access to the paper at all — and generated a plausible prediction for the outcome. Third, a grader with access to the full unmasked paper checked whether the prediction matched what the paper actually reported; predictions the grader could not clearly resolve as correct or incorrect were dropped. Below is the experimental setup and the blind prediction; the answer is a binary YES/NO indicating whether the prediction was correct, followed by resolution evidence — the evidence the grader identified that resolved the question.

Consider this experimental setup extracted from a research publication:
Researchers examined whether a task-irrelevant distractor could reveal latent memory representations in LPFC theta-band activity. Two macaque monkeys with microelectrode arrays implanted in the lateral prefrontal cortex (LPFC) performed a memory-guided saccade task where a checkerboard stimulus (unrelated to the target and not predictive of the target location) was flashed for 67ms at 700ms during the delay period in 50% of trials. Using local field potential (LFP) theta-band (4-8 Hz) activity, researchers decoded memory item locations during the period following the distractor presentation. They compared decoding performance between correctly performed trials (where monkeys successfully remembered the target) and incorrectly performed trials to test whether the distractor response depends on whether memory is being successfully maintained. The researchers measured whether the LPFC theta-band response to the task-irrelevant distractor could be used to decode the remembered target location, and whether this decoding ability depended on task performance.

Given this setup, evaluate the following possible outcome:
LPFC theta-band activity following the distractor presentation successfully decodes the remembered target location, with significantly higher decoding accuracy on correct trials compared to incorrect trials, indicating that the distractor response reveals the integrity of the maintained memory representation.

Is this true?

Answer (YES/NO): YES